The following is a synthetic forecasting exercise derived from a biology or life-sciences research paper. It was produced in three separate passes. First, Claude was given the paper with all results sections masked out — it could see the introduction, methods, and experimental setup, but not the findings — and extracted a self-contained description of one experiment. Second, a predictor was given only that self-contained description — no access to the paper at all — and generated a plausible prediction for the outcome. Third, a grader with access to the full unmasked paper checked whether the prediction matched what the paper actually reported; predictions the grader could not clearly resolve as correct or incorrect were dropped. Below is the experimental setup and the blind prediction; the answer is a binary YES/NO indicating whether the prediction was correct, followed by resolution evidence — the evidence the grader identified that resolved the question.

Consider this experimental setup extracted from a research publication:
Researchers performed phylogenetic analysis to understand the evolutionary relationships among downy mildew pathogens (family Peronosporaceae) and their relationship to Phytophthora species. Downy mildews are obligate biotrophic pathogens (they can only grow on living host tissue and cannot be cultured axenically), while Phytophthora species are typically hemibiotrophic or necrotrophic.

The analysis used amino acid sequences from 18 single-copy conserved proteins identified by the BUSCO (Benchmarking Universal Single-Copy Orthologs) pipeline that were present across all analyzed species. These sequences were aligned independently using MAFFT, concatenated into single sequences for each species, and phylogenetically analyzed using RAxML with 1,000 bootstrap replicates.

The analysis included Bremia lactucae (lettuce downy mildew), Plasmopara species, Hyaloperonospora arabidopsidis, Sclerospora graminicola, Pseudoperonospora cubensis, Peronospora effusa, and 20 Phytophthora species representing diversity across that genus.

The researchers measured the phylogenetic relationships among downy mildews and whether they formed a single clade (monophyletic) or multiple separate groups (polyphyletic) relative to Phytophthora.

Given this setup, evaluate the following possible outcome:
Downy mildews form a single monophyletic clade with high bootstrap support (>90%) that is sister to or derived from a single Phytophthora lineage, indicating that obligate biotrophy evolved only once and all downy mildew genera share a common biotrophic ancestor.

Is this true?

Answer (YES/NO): NO